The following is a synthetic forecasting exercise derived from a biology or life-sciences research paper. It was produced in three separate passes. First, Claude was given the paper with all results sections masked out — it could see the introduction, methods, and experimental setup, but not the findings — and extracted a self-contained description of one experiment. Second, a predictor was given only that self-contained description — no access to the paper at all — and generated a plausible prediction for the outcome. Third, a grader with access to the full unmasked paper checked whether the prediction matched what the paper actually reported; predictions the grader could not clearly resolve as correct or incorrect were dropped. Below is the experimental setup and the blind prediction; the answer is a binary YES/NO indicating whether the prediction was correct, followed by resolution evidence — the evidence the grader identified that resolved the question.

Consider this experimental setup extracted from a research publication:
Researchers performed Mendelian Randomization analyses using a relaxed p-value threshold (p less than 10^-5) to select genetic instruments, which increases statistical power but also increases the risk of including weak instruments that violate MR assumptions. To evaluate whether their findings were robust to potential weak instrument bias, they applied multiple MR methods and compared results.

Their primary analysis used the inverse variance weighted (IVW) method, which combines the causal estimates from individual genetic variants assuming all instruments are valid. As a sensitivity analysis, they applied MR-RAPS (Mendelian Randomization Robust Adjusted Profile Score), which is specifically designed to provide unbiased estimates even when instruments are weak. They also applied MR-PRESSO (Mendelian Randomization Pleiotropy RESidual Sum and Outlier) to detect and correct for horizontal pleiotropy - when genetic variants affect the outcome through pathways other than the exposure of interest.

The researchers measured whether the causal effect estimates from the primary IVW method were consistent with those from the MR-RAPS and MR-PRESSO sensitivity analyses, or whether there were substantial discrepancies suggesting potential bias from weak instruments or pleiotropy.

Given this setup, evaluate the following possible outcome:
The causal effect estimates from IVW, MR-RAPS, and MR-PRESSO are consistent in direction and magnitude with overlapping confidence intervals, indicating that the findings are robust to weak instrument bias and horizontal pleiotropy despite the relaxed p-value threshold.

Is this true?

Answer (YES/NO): YES